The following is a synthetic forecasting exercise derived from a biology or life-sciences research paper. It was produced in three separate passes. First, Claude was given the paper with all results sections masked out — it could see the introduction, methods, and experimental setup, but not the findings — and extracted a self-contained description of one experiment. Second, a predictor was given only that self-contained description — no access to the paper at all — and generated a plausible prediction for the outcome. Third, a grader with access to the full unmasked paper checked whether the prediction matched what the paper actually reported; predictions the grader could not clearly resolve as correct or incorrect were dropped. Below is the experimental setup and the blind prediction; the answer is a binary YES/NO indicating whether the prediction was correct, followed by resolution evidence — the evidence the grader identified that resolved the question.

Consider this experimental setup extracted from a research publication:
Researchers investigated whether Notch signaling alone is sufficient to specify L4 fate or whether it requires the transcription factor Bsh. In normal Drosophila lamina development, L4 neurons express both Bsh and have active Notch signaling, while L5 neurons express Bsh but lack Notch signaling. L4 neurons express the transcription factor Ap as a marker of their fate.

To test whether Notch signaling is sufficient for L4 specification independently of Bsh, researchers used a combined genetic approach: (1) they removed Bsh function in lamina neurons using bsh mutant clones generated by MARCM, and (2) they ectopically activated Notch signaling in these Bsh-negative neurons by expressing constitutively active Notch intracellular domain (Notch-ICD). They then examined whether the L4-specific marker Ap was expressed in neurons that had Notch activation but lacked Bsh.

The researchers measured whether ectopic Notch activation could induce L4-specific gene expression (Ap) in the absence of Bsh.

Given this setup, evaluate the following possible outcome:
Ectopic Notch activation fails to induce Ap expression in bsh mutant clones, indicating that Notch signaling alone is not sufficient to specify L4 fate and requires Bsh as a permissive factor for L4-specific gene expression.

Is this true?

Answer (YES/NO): YES